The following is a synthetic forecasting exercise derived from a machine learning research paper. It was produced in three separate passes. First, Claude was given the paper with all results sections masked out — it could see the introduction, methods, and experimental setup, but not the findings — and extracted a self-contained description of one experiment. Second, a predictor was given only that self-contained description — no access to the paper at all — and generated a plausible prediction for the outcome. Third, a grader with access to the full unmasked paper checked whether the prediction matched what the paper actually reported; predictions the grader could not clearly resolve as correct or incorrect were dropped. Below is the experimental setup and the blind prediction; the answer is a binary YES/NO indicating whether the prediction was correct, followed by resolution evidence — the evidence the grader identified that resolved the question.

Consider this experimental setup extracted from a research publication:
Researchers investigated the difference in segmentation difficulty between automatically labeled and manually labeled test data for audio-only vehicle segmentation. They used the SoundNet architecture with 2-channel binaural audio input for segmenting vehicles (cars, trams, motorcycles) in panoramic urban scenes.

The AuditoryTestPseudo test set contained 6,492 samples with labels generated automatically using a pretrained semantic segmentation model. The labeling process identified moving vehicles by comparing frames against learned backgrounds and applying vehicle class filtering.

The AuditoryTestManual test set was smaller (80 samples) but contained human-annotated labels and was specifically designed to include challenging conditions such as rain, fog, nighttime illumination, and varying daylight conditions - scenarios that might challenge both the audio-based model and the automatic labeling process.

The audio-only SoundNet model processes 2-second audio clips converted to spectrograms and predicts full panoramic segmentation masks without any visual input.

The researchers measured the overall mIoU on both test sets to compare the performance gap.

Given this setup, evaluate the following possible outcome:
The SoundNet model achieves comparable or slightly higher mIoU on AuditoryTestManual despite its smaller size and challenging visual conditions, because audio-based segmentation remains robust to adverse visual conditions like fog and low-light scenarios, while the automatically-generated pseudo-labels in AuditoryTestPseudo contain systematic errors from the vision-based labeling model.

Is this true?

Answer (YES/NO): NO